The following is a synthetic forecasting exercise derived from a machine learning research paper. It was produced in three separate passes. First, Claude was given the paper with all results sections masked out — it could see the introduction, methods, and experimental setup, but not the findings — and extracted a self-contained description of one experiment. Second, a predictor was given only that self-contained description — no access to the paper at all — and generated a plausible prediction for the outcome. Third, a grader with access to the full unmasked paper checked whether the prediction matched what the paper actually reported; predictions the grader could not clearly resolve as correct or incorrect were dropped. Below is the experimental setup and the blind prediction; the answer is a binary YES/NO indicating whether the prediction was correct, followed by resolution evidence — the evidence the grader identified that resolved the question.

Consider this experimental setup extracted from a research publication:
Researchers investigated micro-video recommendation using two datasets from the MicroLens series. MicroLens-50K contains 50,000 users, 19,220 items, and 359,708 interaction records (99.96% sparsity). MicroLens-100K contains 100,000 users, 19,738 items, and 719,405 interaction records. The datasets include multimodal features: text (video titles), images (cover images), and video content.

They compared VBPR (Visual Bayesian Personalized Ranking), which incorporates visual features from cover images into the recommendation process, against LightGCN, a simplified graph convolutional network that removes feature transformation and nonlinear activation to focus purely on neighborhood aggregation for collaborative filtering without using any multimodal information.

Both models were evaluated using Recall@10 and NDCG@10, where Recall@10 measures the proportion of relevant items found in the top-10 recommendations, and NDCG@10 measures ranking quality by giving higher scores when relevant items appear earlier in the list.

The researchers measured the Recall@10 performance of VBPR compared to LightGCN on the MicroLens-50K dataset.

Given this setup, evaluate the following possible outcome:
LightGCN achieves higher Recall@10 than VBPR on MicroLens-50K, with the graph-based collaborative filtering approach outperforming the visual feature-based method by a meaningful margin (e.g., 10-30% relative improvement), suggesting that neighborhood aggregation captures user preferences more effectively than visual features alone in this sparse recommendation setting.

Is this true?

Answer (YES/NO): NO